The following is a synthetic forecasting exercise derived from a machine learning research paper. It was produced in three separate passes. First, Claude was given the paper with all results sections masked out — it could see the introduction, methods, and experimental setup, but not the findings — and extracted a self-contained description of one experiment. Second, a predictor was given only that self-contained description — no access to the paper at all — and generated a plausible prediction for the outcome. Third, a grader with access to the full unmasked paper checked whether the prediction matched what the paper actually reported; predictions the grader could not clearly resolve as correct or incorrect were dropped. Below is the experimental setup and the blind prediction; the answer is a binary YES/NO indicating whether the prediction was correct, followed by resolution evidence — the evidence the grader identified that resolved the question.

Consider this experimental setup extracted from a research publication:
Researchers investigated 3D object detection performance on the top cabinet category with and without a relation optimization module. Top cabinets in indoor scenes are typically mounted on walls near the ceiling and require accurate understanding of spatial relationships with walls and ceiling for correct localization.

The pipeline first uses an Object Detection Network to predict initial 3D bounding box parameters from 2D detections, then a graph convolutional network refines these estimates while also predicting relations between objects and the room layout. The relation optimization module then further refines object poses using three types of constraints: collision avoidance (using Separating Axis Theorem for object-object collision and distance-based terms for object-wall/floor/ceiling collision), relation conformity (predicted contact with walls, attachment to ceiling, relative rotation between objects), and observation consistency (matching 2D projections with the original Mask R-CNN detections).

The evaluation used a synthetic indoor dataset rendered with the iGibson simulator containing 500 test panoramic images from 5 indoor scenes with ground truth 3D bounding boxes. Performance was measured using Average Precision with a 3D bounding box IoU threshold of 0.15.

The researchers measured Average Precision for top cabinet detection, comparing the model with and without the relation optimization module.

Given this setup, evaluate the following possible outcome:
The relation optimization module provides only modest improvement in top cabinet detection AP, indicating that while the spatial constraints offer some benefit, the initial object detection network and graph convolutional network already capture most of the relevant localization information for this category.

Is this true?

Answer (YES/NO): NO